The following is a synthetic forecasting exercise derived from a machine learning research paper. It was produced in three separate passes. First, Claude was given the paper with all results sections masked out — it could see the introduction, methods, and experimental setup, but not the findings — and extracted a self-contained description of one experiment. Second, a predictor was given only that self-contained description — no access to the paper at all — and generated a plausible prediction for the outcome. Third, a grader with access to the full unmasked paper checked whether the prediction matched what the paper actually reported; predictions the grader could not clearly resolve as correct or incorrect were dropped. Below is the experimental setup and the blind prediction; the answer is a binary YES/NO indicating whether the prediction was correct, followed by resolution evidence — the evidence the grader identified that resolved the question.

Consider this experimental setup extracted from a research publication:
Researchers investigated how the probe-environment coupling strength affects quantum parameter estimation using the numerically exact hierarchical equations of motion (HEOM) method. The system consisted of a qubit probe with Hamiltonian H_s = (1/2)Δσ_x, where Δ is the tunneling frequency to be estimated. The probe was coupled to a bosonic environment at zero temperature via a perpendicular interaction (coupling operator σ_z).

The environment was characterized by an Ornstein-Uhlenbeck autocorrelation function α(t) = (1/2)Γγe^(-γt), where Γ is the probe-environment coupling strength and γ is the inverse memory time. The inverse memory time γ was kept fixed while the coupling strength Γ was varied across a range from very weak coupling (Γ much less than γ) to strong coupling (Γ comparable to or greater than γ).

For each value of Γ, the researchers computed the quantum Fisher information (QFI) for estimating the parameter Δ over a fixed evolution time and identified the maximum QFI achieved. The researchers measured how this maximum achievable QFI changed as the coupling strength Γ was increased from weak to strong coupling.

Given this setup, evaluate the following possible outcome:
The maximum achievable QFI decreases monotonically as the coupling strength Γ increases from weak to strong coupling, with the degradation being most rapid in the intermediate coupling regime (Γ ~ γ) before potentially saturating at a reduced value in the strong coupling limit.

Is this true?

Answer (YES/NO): NO